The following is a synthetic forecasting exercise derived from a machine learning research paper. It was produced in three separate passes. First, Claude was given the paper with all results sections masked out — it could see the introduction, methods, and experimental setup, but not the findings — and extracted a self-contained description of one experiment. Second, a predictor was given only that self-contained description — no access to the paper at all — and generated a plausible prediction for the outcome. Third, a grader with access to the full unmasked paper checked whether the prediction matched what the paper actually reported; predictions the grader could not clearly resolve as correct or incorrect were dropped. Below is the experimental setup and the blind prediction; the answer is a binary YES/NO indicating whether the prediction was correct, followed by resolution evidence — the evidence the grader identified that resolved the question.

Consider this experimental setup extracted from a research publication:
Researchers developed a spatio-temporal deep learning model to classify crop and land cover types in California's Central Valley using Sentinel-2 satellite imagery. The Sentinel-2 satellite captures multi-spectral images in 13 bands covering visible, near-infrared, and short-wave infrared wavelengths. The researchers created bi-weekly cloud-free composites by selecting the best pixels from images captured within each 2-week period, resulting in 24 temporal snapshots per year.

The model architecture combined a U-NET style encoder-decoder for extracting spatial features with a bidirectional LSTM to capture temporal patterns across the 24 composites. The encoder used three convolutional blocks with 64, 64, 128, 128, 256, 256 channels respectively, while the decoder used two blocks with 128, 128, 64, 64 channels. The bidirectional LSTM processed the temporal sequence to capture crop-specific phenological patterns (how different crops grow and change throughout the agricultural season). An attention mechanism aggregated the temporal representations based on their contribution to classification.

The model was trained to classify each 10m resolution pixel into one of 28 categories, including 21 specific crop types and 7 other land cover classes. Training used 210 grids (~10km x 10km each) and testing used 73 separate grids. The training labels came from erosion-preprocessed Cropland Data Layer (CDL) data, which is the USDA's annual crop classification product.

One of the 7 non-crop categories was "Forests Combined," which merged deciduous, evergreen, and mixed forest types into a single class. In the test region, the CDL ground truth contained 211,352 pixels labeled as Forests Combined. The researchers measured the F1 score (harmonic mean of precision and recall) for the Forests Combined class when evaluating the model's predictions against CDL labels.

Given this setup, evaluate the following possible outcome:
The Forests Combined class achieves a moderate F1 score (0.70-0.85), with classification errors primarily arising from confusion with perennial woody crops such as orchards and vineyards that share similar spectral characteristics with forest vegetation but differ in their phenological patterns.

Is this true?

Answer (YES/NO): NO